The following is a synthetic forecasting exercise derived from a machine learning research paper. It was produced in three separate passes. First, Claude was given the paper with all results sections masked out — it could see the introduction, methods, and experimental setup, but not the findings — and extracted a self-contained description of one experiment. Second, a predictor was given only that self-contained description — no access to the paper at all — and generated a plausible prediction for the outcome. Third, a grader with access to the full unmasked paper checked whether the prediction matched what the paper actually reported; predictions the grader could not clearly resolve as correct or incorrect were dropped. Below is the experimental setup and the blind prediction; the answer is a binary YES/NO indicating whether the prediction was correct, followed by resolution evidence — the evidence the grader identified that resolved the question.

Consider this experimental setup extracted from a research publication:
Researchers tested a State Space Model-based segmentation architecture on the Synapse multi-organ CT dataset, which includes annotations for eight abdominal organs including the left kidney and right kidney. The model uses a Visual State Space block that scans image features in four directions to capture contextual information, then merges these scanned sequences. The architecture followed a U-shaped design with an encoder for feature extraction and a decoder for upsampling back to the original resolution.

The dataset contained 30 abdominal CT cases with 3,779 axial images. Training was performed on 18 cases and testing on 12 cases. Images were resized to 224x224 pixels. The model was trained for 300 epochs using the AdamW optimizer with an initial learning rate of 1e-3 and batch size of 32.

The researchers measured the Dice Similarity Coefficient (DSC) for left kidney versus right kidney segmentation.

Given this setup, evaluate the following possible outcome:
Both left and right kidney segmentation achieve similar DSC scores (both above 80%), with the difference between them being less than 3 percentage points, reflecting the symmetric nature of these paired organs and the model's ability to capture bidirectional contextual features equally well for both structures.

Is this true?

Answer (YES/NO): NO